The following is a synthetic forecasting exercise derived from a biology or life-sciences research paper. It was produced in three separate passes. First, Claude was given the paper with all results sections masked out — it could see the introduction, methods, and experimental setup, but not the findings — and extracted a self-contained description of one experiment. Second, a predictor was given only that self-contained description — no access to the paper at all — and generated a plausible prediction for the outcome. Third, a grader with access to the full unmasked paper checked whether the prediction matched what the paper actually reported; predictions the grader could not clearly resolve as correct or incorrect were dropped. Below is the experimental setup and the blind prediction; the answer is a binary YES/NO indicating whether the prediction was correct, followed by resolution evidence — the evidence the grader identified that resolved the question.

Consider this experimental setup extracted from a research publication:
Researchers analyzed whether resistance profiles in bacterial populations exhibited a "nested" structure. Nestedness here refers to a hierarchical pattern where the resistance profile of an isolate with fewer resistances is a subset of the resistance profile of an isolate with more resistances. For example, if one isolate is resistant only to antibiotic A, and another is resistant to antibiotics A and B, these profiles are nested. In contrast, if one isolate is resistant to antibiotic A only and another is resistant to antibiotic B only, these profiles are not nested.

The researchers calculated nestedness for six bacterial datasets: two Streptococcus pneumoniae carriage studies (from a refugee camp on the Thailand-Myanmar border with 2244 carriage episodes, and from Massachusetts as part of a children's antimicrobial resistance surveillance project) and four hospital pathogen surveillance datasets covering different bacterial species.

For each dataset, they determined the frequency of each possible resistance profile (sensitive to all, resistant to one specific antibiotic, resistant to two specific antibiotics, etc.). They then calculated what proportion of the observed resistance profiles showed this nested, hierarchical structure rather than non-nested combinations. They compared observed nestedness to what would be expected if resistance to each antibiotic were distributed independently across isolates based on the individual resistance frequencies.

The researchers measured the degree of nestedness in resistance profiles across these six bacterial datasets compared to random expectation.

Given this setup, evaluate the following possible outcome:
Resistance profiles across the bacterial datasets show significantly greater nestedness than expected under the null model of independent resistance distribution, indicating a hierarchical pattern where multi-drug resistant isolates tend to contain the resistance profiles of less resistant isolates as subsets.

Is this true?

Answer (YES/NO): YES